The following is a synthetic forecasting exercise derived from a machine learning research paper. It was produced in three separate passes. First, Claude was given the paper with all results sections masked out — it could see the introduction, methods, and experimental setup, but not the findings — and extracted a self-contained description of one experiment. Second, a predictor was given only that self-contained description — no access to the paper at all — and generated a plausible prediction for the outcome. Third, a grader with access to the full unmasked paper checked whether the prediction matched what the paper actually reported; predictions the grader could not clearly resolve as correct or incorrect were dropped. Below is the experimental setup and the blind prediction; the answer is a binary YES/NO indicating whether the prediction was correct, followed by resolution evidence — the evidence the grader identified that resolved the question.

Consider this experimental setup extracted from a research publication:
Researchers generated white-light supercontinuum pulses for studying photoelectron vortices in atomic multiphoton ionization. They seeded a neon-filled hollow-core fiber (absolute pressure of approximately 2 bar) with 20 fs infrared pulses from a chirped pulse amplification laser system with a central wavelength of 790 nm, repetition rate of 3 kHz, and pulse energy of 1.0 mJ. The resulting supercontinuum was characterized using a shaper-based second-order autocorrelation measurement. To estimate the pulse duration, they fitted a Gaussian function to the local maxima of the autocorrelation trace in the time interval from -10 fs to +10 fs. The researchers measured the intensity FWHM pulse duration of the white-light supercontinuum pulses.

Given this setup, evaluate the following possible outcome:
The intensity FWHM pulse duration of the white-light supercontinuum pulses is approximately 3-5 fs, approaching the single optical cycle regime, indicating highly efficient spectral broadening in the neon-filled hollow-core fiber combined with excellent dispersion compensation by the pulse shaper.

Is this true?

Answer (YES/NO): NO